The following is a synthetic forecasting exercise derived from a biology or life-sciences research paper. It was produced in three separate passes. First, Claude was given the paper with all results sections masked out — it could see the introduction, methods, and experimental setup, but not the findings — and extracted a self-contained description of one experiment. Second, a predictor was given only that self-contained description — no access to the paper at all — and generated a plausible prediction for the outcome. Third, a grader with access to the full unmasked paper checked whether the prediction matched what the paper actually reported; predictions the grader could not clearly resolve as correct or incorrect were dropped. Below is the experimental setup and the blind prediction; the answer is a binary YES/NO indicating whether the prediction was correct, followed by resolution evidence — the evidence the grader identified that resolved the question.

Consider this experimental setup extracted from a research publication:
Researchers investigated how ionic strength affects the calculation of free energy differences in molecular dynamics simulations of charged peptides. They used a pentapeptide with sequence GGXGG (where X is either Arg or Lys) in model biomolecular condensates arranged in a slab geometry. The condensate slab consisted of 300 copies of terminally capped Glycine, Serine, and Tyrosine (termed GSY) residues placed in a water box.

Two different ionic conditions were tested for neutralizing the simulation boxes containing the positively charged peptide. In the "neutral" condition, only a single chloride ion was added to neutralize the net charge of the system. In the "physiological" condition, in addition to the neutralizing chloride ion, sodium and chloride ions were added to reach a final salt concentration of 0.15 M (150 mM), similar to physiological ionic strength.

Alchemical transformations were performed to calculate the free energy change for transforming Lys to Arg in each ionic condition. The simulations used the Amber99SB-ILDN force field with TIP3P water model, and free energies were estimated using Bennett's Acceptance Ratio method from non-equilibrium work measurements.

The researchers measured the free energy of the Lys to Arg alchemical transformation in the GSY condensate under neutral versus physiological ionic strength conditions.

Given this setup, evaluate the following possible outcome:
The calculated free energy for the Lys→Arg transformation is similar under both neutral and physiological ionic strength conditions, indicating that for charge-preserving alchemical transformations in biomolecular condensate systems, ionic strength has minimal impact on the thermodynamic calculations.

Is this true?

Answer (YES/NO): YES